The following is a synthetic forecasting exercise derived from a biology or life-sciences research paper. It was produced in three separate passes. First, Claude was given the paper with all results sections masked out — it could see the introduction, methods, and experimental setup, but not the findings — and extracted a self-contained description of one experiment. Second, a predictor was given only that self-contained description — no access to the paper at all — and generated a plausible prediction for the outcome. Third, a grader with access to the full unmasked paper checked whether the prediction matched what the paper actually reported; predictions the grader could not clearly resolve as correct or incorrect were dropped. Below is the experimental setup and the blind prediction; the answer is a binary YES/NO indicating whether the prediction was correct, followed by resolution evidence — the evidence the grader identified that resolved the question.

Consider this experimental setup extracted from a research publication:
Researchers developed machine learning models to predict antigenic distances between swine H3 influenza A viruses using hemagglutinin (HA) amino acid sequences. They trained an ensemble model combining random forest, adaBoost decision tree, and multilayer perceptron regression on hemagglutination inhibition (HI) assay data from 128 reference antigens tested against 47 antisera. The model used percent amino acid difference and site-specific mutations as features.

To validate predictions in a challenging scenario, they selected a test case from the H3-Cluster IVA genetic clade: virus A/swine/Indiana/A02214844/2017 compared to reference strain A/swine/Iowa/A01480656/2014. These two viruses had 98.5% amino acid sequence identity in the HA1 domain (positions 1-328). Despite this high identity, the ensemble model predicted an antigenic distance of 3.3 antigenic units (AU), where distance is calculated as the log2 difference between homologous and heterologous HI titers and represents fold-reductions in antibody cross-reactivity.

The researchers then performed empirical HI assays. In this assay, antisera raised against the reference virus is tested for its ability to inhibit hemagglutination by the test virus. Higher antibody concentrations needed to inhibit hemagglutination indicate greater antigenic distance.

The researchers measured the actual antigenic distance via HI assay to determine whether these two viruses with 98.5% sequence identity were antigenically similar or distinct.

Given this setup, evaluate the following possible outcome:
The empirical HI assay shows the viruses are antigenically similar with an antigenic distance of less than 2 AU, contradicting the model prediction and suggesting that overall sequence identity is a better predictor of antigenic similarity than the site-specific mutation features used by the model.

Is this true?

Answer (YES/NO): NO